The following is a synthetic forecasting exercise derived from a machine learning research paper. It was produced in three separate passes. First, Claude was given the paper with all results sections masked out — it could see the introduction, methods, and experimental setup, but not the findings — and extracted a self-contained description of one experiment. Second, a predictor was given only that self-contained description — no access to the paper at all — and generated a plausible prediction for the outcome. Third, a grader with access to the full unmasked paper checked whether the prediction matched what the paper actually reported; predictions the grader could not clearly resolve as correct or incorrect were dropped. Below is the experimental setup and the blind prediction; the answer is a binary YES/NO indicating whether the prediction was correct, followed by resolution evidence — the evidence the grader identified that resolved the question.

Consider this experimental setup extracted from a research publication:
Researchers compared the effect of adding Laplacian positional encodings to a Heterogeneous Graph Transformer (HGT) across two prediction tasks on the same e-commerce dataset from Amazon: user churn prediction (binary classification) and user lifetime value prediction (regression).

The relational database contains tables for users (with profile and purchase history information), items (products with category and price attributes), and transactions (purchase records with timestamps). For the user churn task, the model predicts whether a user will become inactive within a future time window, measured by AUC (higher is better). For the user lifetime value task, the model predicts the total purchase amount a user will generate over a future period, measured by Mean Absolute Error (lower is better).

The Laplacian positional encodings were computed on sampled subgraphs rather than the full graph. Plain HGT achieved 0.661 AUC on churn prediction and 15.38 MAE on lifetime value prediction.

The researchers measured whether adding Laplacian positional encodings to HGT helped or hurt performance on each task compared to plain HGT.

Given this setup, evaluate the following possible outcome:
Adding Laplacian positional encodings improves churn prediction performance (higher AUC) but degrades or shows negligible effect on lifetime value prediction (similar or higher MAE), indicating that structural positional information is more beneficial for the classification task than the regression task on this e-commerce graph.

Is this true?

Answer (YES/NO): NO